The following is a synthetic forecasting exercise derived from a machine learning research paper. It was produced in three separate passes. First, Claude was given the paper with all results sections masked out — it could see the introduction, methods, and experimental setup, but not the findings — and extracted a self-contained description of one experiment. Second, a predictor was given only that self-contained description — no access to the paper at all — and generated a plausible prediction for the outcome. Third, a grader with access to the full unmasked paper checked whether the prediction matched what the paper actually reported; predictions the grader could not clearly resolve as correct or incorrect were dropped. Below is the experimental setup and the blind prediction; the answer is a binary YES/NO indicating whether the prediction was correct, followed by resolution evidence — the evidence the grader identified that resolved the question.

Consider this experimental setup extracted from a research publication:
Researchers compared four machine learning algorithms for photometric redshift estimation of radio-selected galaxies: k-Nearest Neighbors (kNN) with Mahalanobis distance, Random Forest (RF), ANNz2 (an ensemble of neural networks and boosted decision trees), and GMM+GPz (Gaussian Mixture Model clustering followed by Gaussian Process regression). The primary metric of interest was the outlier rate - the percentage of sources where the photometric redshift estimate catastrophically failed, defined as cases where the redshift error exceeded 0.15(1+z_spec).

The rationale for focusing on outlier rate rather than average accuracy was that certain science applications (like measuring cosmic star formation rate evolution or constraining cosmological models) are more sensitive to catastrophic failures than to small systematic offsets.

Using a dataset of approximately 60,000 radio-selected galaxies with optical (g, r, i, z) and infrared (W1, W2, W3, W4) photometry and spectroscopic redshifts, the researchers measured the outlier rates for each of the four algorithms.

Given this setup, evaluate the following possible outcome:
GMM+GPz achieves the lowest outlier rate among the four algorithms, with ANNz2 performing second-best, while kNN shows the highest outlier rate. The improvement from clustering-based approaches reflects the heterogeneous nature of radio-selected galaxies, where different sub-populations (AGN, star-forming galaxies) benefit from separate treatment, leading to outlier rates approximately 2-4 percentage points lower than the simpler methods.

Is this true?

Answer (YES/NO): NO